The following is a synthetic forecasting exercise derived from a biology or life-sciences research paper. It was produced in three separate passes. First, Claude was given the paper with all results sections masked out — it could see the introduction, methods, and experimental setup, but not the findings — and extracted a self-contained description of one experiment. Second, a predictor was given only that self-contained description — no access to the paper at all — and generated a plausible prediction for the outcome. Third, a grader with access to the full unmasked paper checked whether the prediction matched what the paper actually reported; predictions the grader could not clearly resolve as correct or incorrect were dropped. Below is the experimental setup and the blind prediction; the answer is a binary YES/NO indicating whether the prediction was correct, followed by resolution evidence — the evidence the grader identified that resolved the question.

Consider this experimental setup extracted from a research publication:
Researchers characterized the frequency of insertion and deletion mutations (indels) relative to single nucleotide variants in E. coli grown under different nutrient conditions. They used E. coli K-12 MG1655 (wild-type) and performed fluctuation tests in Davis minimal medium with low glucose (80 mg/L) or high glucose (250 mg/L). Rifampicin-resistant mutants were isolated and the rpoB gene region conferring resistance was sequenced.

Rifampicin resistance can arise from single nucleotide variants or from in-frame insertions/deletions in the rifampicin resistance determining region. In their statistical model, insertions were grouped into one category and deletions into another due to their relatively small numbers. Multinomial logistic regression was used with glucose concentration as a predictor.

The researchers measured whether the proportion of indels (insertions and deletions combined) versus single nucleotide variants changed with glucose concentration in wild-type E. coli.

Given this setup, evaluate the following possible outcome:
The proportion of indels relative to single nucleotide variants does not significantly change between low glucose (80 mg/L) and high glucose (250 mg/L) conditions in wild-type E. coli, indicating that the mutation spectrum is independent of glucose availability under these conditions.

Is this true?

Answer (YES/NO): NO